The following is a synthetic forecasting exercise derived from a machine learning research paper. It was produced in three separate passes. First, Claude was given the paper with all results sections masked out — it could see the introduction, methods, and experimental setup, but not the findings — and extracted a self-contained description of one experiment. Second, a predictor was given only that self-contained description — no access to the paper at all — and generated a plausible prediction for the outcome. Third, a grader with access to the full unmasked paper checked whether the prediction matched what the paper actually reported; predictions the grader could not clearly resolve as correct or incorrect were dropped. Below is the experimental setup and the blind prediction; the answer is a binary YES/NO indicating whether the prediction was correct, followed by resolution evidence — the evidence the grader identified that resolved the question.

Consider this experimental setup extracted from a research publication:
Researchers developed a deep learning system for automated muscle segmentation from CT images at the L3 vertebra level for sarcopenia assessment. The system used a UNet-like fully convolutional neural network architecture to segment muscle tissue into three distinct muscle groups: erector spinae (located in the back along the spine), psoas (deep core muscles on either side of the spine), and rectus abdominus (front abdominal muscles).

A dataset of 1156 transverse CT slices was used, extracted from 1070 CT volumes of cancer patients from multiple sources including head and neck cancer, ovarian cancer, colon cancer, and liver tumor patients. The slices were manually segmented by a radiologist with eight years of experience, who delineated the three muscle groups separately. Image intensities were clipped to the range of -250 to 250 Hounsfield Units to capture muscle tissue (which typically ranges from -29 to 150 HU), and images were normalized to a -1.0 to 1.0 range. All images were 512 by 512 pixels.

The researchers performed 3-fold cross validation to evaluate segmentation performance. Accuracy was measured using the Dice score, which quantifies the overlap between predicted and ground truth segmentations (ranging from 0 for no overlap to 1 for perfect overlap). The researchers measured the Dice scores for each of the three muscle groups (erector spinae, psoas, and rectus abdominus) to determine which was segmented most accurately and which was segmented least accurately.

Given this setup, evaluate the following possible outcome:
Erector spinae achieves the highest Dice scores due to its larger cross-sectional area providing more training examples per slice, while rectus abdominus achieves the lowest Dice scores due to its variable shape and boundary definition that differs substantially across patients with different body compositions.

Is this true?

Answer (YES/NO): YES